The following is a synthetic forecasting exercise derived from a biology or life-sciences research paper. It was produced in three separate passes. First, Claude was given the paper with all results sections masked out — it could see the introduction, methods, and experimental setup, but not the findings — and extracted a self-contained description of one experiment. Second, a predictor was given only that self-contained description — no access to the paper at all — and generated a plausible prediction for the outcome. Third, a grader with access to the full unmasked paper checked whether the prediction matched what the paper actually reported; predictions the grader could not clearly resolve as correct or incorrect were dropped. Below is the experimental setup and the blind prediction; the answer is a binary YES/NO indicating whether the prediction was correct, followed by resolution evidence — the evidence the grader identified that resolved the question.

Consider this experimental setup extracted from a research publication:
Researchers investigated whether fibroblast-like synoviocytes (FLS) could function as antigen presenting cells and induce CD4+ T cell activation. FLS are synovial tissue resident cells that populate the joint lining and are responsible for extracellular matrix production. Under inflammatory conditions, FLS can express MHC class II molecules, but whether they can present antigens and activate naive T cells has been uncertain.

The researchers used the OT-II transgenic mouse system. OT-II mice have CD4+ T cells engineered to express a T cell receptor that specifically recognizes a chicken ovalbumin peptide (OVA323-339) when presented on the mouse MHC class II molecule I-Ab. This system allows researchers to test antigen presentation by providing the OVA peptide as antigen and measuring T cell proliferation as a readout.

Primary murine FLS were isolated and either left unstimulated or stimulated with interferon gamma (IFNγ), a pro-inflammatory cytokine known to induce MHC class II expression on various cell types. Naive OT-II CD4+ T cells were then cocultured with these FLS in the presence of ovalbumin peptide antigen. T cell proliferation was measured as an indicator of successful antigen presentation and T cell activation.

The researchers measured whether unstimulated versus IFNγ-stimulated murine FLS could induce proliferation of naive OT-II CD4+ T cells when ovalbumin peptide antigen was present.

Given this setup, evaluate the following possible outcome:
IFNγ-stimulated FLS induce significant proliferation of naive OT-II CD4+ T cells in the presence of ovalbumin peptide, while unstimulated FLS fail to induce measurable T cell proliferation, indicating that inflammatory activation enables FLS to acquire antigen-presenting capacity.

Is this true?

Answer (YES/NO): NO